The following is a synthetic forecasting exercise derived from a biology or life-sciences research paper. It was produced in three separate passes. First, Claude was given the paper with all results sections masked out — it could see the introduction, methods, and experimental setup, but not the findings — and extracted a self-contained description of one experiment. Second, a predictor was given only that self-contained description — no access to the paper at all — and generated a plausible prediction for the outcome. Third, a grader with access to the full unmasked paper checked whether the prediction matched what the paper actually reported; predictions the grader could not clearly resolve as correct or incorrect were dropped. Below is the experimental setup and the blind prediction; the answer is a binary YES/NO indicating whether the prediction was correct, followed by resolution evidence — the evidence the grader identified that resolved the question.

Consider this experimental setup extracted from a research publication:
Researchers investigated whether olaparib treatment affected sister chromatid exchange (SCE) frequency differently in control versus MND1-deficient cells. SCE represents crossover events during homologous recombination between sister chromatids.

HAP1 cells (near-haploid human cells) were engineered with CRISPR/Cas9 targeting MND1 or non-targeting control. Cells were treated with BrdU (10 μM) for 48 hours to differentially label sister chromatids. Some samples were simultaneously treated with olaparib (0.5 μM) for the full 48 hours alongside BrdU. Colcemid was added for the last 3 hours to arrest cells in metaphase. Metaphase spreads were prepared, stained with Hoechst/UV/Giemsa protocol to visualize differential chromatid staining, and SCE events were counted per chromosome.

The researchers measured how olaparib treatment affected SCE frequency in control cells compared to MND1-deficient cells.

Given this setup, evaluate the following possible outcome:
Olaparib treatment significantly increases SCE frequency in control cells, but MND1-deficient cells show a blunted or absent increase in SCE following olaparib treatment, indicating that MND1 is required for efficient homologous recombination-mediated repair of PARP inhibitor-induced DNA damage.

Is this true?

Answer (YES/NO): NO